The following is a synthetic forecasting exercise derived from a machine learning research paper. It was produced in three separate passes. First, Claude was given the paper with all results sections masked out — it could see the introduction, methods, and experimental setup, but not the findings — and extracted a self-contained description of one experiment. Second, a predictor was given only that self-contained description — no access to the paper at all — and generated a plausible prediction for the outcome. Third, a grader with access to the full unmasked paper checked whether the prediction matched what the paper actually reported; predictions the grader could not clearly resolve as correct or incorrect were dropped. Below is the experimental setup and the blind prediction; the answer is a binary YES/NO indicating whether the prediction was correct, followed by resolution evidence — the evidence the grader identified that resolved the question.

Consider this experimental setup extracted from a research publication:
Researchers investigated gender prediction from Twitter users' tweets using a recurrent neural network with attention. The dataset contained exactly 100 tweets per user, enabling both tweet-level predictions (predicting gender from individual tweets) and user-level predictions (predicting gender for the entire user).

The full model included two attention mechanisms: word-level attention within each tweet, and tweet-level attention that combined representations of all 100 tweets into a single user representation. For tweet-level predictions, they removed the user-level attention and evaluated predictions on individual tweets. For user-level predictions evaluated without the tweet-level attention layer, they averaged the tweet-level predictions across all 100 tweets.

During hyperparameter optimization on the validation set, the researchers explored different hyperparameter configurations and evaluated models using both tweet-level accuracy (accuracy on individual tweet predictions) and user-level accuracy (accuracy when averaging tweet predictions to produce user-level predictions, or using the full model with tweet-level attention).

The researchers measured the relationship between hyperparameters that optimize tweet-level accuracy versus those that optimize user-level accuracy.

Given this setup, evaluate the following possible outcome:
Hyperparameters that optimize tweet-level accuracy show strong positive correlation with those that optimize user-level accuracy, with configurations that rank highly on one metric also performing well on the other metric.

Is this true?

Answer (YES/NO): NO